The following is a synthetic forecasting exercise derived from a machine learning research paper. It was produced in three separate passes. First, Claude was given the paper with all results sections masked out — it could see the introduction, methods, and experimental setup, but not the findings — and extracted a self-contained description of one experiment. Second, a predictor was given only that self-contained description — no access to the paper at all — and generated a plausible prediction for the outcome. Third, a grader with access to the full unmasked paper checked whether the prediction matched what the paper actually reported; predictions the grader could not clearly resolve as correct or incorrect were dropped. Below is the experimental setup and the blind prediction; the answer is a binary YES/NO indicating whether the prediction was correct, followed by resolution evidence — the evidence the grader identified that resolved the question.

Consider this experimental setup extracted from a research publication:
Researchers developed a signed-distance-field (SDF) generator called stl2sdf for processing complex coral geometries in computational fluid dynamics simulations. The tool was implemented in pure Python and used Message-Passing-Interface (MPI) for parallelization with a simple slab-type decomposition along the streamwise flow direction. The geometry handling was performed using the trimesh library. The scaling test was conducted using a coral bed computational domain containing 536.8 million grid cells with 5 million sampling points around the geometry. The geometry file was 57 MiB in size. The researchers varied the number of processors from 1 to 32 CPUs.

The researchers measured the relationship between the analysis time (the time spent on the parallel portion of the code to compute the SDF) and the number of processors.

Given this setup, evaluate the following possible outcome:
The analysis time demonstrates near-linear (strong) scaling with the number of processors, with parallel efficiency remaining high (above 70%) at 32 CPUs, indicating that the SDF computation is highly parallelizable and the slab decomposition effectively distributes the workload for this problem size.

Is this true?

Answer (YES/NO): YES